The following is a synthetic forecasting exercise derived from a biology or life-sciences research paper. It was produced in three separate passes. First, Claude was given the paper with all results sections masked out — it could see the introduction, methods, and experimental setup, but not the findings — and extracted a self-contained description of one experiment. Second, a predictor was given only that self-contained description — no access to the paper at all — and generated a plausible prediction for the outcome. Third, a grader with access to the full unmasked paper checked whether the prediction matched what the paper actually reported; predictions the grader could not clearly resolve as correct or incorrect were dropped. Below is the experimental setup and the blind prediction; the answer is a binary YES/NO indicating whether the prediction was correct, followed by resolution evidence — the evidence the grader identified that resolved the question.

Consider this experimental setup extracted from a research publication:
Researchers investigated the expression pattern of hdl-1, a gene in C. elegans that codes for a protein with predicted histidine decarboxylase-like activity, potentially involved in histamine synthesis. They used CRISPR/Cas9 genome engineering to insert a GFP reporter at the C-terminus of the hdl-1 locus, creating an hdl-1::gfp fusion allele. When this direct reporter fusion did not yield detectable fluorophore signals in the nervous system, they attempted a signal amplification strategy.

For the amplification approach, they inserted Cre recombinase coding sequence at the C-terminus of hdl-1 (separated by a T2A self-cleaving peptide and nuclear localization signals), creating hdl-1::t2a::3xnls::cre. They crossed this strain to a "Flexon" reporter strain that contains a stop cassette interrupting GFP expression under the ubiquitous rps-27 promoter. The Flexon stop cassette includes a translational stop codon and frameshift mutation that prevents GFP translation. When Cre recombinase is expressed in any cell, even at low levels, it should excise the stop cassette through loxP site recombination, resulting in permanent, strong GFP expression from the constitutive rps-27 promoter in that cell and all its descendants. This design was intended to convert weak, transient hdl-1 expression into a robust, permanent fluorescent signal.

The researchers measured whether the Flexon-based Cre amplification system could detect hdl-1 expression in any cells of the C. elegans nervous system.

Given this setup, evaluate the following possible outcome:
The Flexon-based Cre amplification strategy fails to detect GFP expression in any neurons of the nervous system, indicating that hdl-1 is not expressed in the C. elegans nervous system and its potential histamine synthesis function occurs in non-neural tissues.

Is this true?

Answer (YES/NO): YES